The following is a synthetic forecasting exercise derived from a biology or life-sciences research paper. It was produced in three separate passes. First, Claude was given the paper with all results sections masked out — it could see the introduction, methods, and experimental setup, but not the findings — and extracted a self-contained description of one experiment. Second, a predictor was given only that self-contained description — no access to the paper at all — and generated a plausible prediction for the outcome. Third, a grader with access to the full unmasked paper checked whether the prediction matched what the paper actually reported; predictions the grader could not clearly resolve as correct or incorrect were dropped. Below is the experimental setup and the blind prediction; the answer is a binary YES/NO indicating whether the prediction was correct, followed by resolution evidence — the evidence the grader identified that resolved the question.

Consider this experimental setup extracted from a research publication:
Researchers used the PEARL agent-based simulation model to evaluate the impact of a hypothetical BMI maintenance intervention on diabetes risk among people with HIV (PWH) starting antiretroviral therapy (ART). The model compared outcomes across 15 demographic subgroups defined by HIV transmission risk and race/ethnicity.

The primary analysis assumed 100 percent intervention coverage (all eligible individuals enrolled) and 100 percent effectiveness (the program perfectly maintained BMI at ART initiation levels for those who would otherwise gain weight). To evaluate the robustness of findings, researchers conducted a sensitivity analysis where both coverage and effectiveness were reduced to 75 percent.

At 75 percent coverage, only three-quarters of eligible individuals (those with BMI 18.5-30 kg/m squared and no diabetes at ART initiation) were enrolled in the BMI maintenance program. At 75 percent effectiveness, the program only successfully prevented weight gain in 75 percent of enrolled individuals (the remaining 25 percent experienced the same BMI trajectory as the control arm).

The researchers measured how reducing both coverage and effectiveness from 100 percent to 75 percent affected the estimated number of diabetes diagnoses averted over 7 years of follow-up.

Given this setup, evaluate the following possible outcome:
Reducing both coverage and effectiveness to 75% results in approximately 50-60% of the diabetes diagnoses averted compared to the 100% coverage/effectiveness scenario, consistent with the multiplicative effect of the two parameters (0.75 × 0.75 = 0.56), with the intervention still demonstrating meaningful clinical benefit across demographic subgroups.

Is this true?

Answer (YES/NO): YES